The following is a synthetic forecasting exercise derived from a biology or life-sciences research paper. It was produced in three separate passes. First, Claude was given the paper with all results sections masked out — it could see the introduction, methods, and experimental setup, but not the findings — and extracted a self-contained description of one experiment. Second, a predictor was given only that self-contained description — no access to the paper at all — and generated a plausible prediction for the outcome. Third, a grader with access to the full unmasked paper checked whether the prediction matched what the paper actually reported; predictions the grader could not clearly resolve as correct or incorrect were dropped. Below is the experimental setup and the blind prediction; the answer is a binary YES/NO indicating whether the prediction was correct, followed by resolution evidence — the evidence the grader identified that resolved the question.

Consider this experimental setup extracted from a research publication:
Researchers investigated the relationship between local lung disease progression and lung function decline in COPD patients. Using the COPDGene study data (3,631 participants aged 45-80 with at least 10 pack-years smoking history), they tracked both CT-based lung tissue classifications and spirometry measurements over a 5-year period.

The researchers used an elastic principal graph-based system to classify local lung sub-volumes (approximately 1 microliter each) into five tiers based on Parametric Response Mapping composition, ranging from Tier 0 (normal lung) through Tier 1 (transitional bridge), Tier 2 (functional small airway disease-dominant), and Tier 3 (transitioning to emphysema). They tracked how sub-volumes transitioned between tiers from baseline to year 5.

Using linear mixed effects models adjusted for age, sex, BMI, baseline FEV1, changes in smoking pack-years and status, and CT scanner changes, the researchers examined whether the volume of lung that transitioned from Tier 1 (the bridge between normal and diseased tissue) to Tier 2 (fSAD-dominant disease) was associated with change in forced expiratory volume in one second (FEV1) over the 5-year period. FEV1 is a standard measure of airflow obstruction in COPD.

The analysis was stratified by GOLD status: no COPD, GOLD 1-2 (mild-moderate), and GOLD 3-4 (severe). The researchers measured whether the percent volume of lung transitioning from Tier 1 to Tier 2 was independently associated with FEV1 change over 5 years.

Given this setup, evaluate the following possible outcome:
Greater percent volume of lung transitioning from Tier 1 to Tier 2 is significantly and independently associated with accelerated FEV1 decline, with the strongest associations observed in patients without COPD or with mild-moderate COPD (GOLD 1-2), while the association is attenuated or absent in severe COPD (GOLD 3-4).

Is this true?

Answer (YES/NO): NO